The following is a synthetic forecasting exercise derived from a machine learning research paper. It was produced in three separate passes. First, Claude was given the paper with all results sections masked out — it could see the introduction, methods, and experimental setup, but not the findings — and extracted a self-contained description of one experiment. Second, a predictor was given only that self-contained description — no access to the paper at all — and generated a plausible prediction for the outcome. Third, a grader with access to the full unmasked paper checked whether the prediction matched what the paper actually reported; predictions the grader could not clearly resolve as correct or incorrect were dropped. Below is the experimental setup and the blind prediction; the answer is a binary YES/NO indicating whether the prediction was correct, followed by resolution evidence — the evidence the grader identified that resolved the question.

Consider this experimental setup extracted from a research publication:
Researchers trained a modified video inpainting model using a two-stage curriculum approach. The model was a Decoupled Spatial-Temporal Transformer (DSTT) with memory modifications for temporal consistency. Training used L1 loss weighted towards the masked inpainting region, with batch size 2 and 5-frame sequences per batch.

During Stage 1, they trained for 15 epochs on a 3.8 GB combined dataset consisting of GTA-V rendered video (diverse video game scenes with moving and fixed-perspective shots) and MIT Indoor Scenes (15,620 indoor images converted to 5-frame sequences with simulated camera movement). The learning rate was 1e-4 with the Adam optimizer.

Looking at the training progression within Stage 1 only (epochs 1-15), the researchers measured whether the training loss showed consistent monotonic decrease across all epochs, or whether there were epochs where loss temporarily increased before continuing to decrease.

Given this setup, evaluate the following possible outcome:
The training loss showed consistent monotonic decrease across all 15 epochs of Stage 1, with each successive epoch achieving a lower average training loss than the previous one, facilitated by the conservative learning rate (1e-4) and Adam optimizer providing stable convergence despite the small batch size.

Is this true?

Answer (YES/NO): YES